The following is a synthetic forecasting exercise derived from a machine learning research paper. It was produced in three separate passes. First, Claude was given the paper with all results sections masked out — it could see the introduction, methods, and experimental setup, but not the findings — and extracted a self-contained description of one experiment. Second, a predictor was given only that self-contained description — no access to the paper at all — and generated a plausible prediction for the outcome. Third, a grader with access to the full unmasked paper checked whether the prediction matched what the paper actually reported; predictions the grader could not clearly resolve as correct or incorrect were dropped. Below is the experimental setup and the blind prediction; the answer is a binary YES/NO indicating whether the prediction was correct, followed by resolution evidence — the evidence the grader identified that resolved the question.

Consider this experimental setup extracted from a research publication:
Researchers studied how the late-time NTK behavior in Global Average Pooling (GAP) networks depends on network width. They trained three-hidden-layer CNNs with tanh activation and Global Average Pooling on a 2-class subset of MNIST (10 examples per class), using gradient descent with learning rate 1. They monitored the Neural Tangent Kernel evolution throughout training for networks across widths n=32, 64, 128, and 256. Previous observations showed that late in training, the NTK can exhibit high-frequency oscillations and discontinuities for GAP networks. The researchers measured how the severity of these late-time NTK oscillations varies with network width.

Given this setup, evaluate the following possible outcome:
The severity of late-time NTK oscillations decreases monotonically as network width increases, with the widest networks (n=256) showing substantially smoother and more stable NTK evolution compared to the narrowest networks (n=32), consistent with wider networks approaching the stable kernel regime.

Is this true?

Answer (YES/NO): YES